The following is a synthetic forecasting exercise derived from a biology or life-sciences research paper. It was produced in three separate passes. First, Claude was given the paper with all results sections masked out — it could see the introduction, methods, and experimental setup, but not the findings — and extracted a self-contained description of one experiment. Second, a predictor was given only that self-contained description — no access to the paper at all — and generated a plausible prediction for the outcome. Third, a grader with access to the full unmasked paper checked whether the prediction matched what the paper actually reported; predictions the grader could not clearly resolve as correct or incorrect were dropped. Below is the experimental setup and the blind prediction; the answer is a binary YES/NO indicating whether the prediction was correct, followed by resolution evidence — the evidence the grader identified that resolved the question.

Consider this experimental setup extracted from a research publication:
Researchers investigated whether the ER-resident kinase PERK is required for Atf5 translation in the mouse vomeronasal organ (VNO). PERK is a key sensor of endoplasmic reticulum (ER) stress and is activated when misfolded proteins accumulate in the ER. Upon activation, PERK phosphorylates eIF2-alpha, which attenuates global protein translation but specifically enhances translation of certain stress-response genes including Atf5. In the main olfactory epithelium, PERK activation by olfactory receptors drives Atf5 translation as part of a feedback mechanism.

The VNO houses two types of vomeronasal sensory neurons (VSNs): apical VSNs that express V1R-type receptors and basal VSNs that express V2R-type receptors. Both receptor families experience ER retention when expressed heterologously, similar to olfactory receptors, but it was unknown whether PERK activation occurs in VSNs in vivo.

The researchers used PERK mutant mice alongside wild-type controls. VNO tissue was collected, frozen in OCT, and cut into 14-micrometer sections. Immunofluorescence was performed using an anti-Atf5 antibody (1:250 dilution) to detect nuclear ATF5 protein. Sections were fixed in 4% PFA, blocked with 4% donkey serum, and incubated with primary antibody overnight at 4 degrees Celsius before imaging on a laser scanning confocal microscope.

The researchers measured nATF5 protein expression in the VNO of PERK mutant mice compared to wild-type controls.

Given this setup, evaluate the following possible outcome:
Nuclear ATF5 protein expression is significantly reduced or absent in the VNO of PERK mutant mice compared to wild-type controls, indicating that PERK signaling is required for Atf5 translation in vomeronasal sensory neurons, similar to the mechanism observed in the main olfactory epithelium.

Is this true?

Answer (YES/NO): YES